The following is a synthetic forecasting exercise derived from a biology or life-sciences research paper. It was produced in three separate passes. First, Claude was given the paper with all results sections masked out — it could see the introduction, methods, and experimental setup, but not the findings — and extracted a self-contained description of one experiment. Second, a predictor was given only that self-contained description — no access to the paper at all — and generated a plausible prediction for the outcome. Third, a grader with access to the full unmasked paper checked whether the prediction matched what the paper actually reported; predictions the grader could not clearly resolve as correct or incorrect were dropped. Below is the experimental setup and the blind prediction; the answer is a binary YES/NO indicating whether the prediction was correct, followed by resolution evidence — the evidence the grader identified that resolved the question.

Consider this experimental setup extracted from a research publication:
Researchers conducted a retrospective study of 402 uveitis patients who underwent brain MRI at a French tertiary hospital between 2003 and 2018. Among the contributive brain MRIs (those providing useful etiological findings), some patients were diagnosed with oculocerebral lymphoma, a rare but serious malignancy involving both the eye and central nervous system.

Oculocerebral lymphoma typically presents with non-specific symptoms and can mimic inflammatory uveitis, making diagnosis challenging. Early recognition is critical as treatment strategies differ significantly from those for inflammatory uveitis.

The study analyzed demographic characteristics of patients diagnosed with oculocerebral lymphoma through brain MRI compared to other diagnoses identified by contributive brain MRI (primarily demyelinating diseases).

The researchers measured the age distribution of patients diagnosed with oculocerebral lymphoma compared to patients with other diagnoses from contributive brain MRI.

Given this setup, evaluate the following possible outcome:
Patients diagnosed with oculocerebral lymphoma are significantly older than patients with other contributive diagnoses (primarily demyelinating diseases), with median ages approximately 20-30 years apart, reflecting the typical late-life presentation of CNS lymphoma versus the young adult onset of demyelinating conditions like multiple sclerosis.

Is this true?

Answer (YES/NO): YES